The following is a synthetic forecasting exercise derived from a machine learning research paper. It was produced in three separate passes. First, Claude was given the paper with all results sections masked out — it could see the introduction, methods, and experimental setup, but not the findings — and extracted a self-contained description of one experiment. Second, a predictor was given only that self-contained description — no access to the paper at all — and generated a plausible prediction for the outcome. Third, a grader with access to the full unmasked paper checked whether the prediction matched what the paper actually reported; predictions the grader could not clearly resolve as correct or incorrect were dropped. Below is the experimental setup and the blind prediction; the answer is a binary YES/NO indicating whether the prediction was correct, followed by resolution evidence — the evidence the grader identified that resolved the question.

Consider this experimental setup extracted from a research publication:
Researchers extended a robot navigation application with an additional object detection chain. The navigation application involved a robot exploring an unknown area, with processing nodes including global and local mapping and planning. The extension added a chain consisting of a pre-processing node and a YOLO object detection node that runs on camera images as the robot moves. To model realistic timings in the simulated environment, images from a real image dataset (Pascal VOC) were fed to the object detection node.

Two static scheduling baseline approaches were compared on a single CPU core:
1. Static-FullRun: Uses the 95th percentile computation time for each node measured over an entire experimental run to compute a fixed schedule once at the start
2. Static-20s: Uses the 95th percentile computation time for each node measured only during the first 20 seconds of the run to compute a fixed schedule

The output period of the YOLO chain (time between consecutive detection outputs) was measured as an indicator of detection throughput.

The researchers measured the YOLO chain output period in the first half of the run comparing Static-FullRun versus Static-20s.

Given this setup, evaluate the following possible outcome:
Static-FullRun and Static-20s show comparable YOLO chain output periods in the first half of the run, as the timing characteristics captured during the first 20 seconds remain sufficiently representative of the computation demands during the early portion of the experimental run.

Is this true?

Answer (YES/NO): NO